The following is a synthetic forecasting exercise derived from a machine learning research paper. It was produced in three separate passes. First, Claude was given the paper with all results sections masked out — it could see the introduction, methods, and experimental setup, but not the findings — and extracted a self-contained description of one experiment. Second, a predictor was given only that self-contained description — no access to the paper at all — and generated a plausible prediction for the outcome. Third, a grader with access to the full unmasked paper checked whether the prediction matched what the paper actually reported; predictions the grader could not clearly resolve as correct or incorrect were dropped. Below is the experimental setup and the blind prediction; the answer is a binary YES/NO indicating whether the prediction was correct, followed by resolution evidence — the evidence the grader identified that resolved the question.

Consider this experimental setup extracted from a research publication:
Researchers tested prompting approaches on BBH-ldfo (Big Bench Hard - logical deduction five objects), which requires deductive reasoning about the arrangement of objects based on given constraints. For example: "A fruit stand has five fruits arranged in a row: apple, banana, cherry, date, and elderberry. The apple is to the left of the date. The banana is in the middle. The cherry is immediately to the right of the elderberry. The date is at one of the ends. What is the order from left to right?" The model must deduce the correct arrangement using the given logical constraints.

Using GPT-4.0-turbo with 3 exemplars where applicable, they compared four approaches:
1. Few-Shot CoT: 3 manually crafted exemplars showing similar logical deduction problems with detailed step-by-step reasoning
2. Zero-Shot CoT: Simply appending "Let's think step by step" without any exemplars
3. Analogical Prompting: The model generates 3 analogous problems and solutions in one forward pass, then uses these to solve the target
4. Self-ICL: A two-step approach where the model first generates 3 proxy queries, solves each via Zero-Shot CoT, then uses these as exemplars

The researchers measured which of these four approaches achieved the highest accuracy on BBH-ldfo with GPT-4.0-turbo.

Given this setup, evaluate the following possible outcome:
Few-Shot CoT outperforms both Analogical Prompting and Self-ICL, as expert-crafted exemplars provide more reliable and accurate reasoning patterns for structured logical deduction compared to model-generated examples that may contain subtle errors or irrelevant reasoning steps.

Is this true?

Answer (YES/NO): YES